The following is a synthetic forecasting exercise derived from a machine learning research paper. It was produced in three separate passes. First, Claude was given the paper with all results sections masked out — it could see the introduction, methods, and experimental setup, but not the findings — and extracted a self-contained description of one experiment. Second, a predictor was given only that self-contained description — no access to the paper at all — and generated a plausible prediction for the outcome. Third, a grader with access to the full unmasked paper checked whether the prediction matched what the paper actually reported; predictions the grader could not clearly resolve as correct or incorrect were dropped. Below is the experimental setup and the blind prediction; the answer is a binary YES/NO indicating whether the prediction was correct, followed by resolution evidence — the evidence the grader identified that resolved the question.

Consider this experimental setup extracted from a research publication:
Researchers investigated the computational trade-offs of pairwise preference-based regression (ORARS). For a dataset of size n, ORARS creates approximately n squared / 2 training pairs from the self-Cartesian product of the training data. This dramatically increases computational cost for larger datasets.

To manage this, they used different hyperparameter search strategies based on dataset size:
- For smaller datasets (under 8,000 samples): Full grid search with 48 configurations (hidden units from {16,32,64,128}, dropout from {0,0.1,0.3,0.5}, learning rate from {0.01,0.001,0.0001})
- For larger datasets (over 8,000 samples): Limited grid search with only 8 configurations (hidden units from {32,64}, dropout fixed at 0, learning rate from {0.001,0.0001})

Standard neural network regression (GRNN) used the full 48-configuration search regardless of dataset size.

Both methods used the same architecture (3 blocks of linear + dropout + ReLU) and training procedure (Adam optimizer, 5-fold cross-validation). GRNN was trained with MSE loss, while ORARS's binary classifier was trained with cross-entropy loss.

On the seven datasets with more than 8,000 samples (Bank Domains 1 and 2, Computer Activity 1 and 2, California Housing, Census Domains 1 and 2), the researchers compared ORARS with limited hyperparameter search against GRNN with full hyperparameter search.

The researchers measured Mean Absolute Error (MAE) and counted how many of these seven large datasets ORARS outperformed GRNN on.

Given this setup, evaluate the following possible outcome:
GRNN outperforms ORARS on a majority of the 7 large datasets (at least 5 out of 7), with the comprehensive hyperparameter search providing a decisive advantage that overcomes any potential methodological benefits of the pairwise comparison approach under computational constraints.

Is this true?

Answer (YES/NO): NO